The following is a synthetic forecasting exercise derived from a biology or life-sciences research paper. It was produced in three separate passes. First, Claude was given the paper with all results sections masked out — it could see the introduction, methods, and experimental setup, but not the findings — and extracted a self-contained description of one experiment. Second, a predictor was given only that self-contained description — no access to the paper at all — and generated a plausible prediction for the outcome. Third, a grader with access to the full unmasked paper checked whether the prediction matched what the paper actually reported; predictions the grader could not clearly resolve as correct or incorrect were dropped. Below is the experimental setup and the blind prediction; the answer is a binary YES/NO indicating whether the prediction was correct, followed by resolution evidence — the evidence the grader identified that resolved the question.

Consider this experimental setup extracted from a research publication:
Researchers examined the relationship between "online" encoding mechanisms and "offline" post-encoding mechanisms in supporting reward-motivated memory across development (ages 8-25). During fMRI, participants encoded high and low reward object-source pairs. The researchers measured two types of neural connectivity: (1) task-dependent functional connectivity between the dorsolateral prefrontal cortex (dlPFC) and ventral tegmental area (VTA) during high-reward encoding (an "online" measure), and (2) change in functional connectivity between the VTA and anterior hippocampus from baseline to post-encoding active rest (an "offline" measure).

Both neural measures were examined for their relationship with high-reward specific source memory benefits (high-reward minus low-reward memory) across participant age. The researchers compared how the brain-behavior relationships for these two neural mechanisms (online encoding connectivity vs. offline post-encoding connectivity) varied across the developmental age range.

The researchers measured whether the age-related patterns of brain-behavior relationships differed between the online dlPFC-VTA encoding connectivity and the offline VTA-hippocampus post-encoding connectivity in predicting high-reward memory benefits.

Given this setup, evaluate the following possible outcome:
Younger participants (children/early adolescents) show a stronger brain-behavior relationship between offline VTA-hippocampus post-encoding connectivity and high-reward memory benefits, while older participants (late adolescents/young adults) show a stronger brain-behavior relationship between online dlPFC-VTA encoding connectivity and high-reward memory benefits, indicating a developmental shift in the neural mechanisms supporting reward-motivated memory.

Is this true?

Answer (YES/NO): YES